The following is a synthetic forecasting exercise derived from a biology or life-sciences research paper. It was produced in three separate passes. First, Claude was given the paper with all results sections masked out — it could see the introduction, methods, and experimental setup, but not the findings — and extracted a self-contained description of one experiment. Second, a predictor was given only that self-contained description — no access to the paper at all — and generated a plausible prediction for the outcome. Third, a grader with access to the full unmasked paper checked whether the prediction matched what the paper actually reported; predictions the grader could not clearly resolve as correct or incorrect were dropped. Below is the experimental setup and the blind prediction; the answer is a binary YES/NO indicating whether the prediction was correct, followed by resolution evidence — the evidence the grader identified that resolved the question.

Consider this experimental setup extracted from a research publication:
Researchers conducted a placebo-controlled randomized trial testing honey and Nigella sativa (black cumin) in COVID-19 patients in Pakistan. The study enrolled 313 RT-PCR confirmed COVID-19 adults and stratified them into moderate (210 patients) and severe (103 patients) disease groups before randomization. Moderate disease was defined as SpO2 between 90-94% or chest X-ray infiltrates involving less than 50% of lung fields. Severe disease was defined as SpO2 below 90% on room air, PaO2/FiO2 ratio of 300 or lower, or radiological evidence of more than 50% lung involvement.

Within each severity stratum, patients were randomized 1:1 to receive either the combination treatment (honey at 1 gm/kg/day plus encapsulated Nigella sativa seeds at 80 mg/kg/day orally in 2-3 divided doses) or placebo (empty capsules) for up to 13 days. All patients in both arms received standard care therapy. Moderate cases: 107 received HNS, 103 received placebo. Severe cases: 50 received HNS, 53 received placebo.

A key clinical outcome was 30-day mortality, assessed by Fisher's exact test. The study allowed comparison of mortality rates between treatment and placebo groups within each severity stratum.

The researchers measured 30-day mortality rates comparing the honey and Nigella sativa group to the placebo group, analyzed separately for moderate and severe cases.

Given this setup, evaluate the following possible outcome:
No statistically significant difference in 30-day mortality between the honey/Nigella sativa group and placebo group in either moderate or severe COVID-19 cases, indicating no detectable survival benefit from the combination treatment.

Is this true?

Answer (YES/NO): NO